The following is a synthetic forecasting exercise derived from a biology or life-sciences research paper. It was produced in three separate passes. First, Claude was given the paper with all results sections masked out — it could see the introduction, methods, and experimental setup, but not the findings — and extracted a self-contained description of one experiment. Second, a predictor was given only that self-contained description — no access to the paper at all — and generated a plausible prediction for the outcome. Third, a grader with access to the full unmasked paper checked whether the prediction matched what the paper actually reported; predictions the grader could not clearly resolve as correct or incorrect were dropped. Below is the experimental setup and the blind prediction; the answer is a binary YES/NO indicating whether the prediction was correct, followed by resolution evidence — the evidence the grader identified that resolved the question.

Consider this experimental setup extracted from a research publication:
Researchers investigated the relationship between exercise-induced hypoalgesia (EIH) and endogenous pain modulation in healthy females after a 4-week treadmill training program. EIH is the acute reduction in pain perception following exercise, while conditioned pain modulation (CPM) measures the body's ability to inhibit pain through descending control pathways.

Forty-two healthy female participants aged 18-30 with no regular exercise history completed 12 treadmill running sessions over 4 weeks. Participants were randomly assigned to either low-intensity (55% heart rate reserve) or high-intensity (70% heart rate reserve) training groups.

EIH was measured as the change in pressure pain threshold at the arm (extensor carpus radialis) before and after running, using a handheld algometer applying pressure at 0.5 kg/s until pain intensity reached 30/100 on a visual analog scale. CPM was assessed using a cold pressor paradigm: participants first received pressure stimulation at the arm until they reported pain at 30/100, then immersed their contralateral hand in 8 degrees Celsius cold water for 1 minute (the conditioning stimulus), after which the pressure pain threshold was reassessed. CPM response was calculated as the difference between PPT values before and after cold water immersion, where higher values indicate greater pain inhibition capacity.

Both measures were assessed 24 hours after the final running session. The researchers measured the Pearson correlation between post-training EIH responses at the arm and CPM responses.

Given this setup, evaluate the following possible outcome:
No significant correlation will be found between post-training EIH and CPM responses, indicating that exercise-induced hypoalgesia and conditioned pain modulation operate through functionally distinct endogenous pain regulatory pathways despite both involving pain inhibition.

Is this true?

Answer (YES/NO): NO